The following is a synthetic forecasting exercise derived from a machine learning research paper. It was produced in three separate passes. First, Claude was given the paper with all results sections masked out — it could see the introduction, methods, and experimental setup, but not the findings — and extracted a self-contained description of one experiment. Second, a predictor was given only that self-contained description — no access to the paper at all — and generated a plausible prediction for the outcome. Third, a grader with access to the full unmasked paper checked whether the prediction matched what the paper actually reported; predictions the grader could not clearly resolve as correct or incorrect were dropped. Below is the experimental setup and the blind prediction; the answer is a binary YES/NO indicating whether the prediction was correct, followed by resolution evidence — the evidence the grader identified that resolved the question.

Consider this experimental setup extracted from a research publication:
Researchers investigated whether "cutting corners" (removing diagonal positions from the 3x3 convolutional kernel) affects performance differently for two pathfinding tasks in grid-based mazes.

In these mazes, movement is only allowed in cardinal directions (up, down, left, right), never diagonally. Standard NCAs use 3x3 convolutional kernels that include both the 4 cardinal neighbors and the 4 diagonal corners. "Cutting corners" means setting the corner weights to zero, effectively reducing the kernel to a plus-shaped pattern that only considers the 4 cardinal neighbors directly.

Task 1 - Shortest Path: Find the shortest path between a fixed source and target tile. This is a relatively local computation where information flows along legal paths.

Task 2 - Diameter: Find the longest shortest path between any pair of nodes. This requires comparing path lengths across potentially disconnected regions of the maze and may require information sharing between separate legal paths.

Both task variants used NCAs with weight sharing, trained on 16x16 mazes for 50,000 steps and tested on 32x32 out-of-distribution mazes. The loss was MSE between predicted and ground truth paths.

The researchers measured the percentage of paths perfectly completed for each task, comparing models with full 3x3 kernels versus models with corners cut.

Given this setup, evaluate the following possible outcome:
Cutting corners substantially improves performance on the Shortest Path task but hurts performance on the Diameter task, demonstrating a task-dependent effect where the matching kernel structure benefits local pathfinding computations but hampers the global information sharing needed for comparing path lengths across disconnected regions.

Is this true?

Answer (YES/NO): NO